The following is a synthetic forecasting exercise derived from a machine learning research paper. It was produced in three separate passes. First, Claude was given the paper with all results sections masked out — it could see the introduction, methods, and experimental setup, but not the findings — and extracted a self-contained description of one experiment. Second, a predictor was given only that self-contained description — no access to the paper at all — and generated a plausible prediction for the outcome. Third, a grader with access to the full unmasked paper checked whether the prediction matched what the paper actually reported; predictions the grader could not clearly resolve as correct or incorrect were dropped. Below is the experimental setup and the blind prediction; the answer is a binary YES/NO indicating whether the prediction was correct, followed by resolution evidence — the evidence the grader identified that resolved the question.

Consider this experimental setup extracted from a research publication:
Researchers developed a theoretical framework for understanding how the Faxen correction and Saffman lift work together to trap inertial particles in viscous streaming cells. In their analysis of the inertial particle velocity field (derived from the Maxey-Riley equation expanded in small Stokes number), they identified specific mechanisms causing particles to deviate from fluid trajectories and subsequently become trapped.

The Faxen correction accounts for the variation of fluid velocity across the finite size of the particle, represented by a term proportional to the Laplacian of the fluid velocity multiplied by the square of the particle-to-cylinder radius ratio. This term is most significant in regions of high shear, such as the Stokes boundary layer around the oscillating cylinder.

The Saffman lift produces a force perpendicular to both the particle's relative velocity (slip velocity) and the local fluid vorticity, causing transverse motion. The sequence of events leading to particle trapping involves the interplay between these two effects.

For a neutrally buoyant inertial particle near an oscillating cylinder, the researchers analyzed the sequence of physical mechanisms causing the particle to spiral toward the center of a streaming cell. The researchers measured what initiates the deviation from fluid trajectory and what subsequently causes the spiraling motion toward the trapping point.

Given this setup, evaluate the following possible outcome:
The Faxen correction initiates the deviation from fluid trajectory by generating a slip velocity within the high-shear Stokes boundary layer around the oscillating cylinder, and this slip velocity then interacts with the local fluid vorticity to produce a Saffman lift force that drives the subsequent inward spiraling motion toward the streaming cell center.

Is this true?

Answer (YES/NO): YES